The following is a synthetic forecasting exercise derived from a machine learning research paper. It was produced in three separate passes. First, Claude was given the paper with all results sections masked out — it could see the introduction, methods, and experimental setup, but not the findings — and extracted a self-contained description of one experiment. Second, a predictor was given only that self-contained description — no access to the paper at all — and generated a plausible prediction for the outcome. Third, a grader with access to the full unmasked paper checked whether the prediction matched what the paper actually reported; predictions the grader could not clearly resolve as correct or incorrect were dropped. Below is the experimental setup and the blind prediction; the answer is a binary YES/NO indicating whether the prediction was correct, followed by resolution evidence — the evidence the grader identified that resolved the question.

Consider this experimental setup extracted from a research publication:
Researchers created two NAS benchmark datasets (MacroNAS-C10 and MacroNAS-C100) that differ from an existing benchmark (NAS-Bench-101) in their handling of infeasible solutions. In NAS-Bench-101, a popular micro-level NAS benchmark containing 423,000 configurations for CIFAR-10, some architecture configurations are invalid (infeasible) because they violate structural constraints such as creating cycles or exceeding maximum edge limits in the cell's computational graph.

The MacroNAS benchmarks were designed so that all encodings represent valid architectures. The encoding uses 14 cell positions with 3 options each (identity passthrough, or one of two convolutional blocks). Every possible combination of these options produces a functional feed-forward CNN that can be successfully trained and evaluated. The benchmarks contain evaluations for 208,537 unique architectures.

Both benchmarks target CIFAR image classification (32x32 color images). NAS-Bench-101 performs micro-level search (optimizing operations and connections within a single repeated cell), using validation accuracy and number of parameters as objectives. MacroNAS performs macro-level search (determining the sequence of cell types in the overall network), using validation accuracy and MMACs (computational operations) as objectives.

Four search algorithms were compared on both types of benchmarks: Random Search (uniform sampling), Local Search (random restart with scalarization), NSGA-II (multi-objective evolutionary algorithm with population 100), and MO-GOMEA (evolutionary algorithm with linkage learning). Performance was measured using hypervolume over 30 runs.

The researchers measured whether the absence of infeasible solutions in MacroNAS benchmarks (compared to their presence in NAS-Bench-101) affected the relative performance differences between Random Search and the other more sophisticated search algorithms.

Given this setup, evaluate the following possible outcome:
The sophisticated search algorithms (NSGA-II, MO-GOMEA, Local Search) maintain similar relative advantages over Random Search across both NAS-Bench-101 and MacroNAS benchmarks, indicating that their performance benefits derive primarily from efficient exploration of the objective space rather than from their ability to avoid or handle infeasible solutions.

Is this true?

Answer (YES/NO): NO